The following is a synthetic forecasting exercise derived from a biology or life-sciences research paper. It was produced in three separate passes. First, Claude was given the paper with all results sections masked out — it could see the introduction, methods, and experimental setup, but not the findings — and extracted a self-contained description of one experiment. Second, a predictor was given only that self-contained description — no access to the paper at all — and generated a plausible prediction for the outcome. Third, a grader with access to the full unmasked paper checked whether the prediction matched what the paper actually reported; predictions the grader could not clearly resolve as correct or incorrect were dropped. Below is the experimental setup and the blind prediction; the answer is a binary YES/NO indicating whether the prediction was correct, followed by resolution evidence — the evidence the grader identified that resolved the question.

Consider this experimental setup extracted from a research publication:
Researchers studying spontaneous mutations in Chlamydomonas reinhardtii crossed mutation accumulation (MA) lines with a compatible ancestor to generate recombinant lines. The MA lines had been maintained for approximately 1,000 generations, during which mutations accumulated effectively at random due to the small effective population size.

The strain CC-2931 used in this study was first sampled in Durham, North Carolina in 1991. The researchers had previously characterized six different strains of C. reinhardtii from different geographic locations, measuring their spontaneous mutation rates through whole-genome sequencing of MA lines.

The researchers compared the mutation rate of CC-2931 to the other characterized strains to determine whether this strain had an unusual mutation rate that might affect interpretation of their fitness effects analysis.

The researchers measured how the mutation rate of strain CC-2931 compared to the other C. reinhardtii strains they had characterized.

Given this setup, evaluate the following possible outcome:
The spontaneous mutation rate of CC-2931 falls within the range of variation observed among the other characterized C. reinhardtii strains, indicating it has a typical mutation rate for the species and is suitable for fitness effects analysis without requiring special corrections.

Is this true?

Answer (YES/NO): YES